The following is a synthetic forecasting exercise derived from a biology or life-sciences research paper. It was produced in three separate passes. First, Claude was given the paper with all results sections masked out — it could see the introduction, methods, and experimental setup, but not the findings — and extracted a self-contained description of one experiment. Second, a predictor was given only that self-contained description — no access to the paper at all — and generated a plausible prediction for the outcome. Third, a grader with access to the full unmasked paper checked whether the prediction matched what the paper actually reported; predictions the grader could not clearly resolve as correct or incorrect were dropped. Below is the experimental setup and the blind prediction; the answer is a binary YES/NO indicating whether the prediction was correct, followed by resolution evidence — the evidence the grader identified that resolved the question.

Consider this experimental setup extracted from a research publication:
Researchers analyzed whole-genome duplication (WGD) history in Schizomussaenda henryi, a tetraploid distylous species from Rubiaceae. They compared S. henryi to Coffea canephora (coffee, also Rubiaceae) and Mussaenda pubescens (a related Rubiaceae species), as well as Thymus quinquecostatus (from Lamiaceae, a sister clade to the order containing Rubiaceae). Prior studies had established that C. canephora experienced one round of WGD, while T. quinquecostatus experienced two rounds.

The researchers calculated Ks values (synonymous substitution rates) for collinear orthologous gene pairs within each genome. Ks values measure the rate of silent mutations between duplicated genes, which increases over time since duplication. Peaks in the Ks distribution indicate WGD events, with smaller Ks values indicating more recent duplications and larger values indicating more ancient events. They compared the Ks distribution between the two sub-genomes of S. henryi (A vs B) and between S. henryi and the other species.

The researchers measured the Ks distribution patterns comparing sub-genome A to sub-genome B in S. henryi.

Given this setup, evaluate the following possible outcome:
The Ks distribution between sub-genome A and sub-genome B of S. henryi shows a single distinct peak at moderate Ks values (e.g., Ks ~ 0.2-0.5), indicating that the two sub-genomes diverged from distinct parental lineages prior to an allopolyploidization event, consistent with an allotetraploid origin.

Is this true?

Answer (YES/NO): NO